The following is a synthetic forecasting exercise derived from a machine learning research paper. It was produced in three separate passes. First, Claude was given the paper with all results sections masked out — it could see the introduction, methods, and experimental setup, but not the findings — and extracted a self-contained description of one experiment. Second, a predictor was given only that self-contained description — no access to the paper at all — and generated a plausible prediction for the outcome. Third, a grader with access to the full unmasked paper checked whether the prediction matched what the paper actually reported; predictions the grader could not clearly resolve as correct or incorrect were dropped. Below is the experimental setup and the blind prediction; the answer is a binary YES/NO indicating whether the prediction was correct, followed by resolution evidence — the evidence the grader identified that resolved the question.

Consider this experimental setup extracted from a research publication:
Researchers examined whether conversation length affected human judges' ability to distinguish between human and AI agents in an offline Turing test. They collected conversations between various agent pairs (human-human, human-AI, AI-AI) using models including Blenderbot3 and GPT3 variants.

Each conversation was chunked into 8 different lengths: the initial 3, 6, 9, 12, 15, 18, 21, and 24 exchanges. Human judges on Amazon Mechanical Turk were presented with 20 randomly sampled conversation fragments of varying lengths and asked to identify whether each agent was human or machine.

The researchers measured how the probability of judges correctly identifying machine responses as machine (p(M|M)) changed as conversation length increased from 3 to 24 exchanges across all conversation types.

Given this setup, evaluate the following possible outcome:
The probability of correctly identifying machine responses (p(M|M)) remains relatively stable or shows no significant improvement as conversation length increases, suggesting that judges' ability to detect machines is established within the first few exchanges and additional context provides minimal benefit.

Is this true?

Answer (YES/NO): NO